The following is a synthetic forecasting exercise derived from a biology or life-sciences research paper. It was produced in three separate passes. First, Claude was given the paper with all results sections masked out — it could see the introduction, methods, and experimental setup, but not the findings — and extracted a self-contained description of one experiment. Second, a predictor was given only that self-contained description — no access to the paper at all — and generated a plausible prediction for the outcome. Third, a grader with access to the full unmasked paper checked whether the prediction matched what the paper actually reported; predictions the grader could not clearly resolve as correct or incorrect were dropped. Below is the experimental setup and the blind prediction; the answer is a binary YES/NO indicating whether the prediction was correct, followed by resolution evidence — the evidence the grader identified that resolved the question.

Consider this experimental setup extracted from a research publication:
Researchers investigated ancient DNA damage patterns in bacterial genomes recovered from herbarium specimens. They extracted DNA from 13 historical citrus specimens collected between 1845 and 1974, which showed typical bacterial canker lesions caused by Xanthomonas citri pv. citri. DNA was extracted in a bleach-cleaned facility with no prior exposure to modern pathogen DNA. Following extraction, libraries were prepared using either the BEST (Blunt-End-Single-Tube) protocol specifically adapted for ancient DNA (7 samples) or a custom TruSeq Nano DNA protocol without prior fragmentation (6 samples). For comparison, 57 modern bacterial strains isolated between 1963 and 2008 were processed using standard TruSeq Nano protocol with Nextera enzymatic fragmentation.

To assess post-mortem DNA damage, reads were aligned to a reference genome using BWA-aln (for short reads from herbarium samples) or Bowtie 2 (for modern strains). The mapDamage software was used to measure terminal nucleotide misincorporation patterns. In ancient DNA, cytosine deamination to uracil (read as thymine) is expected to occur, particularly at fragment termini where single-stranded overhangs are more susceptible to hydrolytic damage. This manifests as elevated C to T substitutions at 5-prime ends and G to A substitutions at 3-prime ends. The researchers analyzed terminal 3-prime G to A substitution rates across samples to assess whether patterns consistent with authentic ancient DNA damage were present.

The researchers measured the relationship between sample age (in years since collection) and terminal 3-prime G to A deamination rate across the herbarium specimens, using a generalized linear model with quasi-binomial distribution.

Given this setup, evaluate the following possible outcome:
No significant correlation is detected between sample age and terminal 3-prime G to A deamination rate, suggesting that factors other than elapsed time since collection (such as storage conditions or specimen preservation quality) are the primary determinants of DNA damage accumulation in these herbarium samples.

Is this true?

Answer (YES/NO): NO